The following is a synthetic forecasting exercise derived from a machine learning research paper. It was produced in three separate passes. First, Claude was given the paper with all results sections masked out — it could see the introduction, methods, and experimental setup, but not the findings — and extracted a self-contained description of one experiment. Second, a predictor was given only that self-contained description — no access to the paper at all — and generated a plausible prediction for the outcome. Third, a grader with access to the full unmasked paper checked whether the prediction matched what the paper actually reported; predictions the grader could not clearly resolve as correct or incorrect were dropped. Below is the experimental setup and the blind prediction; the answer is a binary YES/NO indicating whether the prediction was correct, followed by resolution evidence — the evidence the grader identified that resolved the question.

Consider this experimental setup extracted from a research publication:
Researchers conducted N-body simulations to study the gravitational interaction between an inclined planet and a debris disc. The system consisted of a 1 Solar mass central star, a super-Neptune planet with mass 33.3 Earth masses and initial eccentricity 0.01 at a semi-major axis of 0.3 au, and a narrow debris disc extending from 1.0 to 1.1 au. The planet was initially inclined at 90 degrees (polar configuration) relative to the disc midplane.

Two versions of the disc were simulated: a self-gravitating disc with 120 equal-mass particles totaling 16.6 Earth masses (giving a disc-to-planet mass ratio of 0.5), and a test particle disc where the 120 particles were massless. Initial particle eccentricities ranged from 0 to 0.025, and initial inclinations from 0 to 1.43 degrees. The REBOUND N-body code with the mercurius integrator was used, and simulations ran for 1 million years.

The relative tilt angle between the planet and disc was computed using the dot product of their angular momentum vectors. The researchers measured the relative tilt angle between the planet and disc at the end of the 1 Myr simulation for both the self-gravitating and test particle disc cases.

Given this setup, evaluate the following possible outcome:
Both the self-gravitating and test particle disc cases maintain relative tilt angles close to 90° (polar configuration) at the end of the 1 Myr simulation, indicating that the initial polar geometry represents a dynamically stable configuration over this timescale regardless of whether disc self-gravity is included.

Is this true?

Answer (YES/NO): NO